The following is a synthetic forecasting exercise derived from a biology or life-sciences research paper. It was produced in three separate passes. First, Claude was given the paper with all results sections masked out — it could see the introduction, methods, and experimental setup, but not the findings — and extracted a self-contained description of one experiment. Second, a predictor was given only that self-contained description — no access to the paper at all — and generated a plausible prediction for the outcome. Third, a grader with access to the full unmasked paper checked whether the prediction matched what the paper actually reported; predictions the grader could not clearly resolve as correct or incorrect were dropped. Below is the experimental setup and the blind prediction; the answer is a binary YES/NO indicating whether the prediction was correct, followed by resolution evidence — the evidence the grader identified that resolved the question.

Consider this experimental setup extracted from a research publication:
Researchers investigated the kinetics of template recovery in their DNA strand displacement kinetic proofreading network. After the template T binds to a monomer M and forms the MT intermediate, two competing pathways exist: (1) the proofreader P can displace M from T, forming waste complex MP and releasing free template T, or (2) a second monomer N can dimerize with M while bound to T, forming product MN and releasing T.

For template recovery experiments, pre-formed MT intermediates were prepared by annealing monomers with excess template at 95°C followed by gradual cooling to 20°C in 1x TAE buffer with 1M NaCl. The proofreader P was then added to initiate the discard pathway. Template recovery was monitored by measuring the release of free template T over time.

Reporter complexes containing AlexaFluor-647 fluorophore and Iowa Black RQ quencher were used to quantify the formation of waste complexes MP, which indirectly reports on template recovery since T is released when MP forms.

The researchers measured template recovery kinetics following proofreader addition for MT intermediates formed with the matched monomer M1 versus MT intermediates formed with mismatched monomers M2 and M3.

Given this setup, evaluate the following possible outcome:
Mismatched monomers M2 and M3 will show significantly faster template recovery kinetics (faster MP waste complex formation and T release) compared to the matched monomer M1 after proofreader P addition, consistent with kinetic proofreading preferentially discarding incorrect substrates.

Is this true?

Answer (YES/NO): YES